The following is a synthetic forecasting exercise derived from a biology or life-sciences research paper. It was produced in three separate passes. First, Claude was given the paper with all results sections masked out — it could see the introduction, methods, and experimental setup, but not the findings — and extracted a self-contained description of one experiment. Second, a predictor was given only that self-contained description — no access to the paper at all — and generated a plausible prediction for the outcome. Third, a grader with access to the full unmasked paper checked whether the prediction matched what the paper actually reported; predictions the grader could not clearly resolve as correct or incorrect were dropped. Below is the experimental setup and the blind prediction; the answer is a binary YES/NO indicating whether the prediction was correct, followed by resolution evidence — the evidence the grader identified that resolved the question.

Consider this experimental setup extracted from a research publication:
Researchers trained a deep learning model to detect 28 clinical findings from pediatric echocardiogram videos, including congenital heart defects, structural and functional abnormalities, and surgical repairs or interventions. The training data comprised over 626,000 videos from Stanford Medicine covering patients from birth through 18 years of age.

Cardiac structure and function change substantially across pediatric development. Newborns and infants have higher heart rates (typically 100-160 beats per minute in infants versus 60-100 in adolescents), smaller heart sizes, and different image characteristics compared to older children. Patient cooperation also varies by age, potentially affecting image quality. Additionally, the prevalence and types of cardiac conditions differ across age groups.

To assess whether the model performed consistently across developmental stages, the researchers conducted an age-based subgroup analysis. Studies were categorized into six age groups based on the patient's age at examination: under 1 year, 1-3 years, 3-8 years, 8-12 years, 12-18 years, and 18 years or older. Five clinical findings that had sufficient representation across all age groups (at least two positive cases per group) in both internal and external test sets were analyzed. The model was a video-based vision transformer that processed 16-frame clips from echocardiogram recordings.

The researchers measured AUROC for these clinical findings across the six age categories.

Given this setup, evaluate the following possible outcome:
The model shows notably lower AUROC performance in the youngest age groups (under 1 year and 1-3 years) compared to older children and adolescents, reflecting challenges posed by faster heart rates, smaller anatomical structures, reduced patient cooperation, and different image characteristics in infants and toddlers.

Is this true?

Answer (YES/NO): NO